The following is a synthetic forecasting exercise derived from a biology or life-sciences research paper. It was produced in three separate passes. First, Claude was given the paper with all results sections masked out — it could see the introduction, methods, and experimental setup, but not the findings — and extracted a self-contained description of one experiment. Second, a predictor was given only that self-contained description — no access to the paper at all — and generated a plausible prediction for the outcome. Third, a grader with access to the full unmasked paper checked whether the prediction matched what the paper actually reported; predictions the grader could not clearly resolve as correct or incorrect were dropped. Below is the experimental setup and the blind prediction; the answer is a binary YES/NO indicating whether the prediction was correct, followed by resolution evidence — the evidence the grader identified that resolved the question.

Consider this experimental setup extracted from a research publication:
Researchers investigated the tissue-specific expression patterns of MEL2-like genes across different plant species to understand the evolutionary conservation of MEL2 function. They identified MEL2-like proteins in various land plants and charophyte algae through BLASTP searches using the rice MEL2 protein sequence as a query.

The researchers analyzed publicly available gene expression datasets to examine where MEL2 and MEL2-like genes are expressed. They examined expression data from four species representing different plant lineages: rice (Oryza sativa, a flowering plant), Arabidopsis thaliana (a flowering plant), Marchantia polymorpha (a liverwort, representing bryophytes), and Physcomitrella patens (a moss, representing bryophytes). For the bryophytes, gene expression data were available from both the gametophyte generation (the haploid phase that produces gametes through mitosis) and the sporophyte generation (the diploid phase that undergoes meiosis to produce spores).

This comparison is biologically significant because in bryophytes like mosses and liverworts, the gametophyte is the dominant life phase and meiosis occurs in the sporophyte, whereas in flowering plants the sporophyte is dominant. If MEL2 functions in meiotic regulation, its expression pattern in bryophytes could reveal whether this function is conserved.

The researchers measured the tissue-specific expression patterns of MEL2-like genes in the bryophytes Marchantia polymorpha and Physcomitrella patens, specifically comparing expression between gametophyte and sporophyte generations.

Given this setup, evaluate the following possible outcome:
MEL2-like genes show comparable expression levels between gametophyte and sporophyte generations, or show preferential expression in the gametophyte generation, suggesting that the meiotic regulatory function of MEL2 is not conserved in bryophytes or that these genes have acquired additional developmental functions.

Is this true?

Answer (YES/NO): NO